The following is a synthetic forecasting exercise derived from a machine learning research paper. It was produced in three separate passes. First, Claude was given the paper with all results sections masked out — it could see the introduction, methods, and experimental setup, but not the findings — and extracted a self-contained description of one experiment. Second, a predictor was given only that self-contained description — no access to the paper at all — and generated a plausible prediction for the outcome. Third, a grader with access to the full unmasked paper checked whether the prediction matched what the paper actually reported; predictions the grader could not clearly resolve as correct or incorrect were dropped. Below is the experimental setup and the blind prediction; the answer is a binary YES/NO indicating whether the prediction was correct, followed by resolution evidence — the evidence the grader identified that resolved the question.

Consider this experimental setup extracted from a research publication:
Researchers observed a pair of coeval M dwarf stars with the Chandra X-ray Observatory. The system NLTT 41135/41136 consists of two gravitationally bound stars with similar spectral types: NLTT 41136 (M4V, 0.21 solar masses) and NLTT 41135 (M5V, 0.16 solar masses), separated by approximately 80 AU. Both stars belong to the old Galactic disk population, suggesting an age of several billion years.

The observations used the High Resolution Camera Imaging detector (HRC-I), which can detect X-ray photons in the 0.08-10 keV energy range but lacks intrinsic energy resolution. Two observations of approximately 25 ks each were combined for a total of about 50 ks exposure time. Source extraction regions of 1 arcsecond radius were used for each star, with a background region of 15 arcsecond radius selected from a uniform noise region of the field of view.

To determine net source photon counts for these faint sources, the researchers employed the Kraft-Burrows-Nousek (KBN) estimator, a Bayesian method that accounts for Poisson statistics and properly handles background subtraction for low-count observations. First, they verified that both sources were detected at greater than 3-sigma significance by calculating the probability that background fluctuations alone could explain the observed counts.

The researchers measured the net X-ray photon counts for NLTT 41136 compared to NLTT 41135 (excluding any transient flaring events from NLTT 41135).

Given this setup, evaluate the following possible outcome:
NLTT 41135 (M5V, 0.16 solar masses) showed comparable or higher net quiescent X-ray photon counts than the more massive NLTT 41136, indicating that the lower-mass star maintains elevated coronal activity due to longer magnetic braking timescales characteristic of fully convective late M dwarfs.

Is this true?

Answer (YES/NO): NO